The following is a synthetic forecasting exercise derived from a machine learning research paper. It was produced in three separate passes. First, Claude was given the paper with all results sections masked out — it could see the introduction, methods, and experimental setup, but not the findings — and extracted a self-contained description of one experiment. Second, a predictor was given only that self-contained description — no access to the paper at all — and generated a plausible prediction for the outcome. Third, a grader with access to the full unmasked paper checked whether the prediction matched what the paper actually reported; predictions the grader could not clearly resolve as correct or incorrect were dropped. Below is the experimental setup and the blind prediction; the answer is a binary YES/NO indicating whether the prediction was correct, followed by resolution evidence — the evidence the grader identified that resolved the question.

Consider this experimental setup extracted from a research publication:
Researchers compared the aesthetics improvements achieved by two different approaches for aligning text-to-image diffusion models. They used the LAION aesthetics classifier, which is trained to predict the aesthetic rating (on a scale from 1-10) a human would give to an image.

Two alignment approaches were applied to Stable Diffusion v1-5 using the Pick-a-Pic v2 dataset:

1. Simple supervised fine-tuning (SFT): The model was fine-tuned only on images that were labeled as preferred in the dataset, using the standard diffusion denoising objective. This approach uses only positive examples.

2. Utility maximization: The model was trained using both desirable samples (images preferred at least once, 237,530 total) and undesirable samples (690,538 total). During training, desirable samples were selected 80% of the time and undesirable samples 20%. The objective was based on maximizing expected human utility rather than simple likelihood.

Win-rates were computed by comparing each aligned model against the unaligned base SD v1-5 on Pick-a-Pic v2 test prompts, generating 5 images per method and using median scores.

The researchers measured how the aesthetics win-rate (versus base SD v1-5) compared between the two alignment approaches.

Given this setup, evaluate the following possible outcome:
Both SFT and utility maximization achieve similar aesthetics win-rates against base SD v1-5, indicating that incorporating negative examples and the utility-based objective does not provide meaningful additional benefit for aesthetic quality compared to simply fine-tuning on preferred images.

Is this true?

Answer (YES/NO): NO